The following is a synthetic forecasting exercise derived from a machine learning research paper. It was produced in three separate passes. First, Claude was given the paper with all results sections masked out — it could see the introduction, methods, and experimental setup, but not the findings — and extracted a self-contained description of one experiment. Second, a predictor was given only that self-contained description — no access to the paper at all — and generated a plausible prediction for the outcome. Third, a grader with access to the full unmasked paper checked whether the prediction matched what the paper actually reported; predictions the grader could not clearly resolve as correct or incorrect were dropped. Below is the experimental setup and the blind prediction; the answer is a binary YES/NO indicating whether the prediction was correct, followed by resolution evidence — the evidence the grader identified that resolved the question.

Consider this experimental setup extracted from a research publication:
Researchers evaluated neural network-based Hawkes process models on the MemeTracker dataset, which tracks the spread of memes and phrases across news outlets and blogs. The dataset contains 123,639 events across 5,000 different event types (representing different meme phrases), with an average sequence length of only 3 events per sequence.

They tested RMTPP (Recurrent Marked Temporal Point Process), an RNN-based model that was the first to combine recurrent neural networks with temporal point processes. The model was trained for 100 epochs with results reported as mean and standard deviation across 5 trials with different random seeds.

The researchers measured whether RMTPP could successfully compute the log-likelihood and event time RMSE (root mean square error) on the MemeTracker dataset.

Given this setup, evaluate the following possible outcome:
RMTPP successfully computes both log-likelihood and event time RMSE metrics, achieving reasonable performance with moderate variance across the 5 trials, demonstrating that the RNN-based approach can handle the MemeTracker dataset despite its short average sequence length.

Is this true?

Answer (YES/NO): NO